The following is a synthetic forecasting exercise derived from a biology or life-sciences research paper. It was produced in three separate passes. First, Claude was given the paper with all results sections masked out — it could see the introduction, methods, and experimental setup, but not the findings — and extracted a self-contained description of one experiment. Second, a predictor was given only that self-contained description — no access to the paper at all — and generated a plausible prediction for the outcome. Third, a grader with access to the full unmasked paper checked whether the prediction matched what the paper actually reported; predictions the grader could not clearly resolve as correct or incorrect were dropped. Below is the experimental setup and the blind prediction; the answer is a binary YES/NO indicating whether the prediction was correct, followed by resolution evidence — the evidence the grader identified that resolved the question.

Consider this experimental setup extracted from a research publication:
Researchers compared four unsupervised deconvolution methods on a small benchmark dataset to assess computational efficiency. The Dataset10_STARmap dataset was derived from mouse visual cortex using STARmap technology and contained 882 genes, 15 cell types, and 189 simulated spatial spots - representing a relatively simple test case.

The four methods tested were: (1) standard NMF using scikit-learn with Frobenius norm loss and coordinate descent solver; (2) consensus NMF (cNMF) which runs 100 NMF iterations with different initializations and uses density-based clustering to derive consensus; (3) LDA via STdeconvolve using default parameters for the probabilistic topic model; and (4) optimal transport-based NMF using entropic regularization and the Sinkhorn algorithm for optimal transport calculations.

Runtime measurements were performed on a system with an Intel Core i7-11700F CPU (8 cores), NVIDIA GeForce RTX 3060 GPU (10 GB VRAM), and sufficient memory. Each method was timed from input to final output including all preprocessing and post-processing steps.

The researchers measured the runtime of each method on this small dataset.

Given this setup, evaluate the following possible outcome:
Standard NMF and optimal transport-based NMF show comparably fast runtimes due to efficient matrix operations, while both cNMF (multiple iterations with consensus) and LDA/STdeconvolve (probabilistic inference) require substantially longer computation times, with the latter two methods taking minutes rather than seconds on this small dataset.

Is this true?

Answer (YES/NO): NO